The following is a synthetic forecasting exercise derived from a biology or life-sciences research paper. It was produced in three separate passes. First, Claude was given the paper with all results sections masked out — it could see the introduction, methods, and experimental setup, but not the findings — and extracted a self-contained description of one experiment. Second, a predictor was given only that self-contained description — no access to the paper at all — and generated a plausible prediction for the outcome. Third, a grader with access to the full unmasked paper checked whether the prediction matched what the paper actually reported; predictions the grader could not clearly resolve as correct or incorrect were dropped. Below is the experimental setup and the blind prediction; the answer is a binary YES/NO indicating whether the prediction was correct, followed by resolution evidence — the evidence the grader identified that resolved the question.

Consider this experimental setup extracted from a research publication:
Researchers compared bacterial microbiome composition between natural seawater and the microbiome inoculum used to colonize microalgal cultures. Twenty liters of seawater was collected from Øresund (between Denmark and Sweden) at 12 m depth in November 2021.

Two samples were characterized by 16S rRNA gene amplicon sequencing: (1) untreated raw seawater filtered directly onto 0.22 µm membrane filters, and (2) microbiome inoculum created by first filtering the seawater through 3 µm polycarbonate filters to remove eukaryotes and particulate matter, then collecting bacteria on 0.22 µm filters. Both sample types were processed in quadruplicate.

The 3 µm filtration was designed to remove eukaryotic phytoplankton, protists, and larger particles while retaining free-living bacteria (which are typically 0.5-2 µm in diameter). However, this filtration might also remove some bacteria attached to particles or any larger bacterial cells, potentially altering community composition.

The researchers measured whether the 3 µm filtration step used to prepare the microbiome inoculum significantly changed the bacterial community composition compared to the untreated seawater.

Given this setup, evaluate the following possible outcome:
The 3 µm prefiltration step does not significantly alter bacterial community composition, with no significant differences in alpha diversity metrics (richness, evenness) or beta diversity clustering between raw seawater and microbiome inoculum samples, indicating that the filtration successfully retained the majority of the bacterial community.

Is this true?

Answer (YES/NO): YES